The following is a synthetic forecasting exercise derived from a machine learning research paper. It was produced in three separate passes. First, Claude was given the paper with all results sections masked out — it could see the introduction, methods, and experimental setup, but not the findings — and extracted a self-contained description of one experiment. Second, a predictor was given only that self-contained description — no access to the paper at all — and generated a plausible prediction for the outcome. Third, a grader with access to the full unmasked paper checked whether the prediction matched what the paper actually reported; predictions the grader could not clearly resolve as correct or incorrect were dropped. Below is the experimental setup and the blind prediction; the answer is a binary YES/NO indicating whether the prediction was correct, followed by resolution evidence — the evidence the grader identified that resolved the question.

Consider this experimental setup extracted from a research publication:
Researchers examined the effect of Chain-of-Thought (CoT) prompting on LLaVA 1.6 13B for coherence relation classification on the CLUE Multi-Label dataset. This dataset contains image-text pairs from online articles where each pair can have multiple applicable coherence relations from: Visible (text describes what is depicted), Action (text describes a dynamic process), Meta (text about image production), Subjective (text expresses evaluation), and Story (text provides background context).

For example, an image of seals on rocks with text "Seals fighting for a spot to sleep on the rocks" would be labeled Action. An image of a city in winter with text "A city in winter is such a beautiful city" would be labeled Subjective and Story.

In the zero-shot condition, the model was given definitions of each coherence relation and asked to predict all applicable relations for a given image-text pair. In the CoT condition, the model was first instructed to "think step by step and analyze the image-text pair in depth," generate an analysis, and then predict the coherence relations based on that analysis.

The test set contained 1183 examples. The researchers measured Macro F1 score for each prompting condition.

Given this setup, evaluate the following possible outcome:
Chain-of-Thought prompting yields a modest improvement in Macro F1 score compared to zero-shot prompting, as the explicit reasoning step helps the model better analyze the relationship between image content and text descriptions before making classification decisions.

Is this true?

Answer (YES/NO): NO